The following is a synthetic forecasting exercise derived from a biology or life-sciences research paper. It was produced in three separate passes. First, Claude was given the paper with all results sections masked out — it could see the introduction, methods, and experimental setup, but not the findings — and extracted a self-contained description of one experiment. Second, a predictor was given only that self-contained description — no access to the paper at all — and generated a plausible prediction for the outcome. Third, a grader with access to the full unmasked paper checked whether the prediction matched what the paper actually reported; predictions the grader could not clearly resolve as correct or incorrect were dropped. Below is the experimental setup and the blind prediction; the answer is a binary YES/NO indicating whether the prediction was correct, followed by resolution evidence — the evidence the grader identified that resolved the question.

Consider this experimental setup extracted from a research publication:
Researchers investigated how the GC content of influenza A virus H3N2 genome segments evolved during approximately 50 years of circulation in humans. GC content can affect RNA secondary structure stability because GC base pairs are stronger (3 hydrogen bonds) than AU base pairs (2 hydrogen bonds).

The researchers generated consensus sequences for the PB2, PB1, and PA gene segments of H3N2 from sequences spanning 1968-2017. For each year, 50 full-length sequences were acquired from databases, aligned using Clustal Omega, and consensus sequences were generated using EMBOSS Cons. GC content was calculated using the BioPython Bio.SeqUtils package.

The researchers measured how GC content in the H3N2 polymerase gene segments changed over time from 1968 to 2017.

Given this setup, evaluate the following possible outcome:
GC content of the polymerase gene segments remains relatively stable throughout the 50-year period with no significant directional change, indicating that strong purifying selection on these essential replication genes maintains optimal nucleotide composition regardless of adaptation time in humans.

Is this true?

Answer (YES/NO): YES